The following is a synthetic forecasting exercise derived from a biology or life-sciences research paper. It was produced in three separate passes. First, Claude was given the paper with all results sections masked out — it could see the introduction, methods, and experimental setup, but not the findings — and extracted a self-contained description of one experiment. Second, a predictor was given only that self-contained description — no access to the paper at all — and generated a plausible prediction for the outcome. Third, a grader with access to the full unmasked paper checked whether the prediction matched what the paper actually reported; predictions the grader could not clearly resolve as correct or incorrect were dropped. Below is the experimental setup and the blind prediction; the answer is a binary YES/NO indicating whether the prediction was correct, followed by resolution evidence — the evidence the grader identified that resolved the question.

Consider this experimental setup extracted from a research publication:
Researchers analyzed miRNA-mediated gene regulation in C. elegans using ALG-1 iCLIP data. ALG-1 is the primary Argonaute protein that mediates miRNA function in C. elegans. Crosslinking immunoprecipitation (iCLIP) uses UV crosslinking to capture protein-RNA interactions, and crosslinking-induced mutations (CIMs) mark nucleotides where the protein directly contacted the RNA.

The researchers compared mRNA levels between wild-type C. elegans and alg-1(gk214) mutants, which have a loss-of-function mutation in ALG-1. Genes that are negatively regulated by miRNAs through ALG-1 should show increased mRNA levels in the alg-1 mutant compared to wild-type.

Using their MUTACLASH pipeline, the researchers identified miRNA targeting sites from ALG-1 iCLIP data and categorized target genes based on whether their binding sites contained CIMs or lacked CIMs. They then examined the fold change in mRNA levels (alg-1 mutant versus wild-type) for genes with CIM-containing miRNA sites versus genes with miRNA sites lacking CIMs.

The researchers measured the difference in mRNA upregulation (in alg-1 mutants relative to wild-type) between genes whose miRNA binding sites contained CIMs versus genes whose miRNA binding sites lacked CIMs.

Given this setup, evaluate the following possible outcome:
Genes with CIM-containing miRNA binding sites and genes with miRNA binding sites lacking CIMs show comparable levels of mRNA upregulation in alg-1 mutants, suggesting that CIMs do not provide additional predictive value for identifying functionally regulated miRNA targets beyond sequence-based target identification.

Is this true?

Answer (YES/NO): NO